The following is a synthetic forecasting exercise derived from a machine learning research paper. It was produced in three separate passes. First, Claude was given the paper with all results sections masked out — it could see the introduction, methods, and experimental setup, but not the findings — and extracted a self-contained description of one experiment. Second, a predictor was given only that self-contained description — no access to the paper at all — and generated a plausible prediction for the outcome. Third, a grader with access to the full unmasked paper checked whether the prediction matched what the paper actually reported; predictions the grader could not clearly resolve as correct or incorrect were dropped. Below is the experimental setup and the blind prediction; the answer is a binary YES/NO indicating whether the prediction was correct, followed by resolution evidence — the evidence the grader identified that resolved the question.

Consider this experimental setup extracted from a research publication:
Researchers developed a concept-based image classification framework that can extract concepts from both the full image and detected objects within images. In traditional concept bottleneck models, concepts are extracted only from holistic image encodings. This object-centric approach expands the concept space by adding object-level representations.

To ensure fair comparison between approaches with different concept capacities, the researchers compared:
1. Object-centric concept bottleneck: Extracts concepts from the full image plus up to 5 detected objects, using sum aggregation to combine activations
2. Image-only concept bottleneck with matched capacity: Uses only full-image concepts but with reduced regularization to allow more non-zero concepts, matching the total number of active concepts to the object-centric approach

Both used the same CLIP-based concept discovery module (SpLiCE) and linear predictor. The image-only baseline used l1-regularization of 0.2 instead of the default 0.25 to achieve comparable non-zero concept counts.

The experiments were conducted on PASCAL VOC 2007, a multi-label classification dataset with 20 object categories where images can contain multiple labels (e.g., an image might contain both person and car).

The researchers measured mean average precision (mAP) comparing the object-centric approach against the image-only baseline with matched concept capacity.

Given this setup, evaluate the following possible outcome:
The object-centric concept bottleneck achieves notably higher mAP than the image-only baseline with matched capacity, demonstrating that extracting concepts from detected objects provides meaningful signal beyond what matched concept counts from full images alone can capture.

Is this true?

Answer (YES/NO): NO